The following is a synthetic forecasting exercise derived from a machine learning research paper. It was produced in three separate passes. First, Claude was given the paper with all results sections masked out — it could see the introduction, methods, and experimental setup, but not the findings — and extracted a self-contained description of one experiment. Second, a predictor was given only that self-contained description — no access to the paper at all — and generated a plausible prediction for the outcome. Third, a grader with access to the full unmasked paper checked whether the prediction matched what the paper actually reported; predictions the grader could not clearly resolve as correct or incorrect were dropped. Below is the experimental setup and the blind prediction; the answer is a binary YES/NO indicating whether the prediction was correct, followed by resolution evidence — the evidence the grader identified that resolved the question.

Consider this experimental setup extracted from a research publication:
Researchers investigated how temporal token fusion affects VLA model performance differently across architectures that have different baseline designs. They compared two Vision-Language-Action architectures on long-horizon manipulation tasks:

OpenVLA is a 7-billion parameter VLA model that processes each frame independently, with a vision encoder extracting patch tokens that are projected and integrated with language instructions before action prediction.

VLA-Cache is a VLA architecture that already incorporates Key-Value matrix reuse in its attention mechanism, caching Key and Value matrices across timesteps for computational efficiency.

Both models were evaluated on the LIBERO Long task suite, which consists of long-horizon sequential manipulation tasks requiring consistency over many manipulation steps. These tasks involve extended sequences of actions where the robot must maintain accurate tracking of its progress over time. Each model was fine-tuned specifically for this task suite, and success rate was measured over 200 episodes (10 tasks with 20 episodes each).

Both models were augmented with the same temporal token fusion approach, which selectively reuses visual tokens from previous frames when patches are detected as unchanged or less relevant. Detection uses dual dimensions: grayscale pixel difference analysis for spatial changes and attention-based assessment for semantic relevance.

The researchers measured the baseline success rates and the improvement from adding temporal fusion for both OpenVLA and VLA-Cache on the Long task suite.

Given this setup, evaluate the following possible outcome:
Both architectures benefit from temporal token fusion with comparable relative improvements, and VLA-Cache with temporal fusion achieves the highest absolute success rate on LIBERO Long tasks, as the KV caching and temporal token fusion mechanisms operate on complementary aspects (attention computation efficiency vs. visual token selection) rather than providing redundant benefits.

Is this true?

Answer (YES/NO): NO